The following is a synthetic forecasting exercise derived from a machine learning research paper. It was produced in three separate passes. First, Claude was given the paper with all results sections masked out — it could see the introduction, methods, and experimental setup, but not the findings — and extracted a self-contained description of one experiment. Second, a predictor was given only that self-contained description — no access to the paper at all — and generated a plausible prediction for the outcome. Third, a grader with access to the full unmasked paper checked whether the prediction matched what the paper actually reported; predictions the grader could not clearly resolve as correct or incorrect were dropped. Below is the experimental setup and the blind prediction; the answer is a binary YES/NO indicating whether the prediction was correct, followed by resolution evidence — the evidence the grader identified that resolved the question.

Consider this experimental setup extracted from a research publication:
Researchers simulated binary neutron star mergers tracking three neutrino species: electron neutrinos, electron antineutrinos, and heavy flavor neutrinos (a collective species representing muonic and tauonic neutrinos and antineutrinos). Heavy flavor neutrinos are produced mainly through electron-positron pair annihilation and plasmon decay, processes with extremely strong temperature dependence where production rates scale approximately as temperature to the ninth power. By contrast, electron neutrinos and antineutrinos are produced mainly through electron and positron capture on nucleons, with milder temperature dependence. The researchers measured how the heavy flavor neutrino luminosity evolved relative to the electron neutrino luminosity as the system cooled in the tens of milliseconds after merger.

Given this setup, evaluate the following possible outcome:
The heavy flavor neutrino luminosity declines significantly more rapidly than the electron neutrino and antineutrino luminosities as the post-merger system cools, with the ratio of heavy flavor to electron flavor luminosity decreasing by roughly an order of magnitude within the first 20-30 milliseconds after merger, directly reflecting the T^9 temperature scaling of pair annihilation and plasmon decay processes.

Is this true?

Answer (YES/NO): NO